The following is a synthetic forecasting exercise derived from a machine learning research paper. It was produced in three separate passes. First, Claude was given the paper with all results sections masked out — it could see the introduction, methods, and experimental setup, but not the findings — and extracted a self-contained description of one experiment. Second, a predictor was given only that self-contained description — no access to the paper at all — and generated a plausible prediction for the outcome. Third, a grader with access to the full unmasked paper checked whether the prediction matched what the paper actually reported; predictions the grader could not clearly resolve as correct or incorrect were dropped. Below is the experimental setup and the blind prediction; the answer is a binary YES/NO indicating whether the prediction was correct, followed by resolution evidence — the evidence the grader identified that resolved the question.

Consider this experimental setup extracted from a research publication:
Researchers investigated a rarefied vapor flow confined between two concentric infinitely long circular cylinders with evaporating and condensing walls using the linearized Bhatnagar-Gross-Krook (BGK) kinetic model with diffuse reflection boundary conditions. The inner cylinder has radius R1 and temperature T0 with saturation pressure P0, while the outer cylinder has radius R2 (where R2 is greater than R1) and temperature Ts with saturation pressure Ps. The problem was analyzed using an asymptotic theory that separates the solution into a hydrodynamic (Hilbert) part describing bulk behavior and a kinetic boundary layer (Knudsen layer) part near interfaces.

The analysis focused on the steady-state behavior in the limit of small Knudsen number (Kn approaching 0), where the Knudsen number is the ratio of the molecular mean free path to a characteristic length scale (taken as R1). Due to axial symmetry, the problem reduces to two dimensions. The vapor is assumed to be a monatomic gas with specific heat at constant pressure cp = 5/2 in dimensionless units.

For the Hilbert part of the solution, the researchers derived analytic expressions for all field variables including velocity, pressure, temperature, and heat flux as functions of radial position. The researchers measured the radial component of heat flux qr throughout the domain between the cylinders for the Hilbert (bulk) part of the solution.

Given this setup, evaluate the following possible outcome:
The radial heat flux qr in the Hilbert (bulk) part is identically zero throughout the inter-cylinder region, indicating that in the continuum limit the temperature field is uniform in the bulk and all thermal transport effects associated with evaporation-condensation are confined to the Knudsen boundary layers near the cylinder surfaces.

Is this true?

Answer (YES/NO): NO